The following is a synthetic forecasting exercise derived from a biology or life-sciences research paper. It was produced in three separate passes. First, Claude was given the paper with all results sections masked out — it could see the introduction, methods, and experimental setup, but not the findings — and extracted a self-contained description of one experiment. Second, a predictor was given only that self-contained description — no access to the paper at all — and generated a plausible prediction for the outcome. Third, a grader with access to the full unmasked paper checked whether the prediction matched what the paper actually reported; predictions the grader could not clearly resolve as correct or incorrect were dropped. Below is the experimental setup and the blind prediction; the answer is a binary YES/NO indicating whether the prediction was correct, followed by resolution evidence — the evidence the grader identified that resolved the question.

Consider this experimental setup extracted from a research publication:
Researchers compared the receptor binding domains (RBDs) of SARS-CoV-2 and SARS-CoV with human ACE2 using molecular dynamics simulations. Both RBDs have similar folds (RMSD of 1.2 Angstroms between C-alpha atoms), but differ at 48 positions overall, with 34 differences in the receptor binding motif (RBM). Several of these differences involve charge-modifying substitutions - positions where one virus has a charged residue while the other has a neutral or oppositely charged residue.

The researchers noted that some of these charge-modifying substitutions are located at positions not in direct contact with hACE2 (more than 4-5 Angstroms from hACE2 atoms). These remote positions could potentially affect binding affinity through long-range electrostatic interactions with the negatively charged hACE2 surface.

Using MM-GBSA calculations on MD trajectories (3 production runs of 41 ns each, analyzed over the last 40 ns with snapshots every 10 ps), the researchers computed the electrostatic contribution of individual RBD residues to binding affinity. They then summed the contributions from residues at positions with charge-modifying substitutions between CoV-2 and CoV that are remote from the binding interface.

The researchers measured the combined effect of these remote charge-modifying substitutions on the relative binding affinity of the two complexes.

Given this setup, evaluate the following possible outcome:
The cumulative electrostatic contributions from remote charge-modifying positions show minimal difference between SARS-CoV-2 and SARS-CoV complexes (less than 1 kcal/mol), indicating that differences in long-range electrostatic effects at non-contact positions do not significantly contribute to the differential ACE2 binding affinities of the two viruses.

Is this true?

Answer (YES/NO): YES